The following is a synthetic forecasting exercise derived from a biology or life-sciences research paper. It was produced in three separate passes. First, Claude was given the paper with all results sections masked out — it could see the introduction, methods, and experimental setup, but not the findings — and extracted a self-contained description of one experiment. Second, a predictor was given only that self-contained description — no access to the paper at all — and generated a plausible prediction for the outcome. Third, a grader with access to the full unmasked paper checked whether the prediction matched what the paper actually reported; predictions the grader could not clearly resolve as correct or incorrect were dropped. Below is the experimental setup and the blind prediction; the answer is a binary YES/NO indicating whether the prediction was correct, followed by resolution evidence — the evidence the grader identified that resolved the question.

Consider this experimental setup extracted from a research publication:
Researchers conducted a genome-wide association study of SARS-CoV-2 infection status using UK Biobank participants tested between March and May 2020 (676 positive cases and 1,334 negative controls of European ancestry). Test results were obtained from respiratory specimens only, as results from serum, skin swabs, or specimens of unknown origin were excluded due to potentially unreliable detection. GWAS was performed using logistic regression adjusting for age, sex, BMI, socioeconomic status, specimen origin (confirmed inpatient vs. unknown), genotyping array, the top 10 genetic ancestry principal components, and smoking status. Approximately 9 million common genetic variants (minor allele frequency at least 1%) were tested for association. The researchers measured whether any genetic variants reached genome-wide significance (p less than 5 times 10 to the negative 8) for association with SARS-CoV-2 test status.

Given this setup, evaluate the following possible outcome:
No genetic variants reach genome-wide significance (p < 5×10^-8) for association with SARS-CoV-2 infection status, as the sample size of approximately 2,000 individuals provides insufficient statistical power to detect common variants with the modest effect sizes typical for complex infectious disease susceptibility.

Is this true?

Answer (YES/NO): NO